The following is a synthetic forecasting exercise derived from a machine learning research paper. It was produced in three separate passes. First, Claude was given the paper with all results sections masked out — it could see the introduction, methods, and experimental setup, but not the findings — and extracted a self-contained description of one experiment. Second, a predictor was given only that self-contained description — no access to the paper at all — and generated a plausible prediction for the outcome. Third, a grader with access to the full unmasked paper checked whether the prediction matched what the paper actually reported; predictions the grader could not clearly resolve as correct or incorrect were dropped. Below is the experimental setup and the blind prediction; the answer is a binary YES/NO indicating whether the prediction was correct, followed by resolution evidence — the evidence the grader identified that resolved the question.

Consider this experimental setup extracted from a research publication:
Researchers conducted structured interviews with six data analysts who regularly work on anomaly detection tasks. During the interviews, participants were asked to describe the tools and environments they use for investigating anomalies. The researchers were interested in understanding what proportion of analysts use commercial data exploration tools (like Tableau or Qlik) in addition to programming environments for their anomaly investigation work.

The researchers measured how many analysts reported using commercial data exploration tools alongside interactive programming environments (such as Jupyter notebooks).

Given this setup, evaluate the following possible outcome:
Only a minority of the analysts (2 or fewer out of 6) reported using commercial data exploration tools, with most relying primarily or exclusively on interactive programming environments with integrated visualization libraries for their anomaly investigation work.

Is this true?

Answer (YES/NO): NO